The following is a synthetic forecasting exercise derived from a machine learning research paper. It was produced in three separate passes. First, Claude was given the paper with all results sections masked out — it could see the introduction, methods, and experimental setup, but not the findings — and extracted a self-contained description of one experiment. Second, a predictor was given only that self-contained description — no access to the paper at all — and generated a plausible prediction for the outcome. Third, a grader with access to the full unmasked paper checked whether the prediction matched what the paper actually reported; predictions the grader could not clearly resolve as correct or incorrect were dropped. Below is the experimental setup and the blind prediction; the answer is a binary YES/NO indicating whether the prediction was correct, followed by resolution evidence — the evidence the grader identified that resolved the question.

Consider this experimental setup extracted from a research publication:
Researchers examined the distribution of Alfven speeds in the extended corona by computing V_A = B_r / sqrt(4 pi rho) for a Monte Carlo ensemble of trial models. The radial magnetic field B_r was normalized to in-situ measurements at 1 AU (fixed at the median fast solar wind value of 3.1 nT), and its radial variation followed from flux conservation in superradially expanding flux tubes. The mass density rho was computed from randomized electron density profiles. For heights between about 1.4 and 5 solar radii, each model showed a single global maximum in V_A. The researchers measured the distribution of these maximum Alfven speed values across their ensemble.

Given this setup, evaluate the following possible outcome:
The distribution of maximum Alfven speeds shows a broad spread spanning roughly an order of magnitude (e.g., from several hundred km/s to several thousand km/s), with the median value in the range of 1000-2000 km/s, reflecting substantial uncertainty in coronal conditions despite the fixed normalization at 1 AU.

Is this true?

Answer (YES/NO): NO